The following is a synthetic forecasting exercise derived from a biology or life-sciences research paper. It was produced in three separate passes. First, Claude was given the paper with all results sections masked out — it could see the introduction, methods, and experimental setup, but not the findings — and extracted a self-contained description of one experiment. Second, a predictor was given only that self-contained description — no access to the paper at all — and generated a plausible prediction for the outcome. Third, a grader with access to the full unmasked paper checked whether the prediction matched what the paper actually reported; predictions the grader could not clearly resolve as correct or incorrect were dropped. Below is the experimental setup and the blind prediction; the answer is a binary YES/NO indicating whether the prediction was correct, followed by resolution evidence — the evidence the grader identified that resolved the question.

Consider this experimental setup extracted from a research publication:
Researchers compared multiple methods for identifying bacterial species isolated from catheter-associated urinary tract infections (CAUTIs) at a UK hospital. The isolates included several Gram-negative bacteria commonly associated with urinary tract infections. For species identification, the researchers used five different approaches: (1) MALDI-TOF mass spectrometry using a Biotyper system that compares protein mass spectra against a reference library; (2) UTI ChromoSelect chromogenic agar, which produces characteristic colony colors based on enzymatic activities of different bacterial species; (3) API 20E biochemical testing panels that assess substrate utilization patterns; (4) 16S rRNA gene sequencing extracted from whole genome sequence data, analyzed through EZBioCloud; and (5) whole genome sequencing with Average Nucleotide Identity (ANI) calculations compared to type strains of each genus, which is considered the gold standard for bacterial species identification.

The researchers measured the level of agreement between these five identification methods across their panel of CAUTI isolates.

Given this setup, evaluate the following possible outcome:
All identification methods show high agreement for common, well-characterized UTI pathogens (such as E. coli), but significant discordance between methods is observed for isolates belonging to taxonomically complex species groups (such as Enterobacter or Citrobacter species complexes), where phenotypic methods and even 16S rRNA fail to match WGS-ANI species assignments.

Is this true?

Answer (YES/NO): NO